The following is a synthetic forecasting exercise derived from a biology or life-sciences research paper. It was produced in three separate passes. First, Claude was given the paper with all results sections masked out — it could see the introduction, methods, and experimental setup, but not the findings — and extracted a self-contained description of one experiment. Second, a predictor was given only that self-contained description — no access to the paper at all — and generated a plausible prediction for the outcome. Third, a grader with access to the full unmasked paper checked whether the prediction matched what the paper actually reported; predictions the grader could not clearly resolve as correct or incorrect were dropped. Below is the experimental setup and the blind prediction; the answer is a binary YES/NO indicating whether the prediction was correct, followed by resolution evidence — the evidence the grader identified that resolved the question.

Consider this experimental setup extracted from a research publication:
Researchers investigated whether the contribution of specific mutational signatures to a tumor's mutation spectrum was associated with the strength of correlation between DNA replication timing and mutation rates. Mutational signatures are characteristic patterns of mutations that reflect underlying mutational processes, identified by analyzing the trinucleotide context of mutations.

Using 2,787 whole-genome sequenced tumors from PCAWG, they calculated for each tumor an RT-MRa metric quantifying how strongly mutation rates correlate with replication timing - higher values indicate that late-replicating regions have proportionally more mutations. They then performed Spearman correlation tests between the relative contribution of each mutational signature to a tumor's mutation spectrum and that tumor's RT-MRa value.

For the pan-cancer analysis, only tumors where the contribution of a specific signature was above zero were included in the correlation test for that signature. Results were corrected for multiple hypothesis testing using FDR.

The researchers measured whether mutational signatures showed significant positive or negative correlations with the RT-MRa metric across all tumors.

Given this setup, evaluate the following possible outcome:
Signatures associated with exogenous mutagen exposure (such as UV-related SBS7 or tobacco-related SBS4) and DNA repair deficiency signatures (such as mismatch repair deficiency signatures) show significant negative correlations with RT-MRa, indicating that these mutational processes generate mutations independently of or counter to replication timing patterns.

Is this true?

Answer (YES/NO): NO